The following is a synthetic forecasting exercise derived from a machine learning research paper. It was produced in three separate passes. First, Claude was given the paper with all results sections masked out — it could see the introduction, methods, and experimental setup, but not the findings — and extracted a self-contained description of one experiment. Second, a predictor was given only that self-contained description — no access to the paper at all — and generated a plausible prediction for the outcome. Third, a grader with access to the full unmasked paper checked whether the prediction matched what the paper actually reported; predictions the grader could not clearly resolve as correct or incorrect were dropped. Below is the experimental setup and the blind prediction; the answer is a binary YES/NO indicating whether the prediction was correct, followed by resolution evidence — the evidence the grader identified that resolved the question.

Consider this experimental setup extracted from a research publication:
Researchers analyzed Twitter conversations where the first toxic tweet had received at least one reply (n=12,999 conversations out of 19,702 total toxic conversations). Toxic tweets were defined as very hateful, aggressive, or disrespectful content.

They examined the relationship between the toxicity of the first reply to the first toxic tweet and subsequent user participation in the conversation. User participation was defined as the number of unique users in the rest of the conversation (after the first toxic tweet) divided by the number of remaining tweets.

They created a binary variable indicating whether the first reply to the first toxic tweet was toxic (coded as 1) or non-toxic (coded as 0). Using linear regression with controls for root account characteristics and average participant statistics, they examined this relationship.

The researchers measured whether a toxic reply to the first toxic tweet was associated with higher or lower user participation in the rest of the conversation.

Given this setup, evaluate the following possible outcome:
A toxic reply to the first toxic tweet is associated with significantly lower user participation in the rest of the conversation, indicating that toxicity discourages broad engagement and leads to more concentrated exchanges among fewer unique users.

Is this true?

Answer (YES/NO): YES